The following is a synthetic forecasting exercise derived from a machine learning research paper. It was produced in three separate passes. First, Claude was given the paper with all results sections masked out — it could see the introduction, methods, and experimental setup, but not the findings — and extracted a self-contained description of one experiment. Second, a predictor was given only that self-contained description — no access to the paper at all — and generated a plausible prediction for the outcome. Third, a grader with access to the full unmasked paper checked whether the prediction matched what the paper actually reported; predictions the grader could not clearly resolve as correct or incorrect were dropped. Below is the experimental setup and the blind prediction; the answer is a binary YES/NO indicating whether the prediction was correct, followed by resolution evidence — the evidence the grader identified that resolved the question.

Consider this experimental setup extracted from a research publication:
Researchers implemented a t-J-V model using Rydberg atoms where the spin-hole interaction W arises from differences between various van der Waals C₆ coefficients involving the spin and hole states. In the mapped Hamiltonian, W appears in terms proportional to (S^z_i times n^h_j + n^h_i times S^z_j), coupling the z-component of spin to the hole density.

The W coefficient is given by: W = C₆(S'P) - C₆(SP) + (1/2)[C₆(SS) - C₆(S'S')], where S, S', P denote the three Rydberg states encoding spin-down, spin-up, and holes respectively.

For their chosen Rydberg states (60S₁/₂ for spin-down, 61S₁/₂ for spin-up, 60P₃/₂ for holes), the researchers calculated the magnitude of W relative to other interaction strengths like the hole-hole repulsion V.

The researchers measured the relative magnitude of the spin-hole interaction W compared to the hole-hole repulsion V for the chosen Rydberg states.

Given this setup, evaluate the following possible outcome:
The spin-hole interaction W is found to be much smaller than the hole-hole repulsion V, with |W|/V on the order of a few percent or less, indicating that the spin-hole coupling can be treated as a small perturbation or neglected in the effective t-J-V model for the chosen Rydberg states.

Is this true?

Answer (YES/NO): YES